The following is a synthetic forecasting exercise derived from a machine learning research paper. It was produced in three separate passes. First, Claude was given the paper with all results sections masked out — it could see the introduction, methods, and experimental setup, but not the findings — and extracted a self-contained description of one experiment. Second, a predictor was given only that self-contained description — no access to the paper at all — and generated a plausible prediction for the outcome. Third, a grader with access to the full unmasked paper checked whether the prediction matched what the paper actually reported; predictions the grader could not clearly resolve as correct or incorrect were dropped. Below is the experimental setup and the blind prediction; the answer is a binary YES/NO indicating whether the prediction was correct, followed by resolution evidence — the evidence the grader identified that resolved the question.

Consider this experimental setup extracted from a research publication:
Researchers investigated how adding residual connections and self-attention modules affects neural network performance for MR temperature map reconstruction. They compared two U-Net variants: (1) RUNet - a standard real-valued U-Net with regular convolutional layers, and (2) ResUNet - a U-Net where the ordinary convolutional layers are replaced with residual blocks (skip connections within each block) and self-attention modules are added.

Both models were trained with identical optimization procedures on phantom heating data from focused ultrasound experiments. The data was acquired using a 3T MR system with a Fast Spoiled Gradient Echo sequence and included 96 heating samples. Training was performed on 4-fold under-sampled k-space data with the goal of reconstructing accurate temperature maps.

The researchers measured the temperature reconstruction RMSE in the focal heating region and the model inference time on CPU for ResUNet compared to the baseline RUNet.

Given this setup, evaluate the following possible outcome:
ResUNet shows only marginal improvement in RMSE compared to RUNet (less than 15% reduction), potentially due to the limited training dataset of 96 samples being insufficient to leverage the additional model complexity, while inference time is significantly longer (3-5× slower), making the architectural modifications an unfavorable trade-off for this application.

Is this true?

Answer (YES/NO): NO